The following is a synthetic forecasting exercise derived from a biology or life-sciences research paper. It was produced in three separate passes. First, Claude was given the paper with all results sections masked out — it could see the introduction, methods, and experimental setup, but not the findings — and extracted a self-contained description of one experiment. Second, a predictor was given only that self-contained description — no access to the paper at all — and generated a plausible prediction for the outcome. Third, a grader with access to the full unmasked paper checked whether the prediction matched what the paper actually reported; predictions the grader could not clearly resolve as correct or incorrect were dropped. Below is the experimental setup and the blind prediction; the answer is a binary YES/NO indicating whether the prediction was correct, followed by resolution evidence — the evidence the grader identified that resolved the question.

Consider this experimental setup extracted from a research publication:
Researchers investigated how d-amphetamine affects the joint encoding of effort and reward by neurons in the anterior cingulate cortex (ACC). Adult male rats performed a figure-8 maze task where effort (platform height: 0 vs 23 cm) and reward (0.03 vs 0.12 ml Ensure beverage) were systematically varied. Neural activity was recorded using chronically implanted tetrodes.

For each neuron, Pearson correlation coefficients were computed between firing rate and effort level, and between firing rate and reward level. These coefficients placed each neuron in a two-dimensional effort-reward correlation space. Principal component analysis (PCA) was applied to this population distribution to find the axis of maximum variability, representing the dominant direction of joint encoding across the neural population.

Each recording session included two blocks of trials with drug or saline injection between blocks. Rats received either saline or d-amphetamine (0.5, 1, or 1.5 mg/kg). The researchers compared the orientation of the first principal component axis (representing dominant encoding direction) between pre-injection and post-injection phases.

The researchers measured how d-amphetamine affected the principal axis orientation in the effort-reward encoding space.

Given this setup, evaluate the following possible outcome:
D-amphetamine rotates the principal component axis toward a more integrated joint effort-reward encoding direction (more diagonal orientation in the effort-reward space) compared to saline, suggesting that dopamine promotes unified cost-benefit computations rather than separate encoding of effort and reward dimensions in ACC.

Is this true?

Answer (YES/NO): NO